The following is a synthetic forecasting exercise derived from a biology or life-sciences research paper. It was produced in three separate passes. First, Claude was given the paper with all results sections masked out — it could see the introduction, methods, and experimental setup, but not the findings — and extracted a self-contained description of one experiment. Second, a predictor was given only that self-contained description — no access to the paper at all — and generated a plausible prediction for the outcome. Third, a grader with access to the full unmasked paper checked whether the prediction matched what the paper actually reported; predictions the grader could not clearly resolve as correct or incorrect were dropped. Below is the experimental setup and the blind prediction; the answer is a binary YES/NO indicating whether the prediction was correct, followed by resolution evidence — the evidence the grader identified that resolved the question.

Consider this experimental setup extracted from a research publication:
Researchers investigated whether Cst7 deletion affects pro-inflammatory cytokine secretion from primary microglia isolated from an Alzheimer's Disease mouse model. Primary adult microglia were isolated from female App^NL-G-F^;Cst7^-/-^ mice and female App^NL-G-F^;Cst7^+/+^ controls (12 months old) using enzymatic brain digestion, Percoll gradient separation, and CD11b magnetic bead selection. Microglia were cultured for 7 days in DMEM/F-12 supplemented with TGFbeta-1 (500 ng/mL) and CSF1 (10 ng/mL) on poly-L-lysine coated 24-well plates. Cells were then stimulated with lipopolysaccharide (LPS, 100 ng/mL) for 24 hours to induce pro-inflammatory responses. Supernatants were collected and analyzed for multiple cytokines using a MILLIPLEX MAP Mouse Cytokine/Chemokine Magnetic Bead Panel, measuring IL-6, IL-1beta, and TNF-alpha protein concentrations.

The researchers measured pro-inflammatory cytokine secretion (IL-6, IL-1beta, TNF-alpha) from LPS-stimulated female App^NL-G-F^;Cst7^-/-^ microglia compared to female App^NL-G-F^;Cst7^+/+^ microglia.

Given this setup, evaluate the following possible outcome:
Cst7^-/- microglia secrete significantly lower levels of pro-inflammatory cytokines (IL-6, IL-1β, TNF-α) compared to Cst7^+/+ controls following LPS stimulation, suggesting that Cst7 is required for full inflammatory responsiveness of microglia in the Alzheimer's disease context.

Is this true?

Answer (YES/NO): NO